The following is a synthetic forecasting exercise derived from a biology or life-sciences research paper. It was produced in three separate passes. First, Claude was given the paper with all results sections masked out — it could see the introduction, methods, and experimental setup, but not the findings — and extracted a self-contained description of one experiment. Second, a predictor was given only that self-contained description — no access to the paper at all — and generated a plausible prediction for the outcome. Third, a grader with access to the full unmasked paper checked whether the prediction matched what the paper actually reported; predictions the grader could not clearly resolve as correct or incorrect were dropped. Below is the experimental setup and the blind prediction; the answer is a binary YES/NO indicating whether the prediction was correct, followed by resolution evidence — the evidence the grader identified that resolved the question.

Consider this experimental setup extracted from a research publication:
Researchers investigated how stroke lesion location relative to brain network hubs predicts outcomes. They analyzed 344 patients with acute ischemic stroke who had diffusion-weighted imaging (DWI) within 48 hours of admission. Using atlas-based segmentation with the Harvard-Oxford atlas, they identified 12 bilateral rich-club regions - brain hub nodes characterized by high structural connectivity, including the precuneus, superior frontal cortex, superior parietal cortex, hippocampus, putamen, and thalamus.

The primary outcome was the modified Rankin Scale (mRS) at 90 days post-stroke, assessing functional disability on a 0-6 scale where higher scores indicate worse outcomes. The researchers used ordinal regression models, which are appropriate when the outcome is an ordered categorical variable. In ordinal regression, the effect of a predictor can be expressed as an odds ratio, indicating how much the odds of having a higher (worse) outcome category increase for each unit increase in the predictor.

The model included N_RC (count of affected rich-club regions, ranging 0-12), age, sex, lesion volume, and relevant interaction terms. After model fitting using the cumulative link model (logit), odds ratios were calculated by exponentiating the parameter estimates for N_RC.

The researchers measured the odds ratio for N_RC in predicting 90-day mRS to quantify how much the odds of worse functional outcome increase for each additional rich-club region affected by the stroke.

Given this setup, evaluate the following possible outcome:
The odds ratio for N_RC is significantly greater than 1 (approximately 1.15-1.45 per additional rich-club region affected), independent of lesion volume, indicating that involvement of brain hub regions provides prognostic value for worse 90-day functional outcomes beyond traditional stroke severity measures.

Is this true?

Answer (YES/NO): YES